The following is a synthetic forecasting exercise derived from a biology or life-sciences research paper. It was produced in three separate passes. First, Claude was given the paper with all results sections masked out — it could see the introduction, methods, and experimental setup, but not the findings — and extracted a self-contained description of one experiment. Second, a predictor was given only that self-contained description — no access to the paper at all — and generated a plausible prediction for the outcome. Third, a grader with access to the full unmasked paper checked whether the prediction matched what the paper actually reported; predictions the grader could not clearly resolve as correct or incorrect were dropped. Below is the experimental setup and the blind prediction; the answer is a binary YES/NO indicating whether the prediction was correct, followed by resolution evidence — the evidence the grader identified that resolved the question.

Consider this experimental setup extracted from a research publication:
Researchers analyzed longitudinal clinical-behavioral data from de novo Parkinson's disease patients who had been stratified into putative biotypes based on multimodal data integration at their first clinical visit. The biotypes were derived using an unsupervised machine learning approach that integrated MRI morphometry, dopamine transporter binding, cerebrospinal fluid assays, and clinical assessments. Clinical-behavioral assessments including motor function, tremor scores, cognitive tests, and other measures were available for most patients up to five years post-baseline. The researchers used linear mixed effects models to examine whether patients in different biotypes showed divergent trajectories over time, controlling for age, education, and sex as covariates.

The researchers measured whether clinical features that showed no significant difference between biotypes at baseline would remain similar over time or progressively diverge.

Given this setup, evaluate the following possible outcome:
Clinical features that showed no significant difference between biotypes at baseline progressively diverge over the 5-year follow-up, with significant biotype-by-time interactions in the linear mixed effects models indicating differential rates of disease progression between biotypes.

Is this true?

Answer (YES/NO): YES